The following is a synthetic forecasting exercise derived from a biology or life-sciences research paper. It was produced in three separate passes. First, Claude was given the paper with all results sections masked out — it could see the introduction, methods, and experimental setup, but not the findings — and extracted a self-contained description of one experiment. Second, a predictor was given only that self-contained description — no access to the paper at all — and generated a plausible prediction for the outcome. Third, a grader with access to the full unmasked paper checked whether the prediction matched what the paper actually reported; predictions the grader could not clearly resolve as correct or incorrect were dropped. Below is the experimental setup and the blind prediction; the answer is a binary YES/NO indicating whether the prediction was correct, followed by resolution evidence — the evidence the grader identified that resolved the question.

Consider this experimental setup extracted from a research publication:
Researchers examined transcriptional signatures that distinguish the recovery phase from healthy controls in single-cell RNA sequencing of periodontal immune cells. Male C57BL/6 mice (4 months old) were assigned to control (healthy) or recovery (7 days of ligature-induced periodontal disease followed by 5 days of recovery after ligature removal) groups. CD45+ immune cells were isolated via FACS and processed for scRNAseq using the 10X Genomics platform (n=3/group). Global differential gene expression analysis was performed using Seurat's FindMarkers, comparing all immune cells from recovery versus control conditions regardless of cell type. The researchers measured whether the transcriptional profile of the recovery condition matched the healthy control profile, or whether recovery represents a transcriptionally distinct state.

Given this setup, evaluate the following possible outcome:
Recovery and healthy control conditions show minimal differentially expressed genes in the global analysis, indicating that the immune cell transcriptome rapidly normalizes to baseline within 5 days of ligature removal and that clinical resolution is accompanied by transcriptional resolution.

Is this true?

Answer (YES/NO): NO